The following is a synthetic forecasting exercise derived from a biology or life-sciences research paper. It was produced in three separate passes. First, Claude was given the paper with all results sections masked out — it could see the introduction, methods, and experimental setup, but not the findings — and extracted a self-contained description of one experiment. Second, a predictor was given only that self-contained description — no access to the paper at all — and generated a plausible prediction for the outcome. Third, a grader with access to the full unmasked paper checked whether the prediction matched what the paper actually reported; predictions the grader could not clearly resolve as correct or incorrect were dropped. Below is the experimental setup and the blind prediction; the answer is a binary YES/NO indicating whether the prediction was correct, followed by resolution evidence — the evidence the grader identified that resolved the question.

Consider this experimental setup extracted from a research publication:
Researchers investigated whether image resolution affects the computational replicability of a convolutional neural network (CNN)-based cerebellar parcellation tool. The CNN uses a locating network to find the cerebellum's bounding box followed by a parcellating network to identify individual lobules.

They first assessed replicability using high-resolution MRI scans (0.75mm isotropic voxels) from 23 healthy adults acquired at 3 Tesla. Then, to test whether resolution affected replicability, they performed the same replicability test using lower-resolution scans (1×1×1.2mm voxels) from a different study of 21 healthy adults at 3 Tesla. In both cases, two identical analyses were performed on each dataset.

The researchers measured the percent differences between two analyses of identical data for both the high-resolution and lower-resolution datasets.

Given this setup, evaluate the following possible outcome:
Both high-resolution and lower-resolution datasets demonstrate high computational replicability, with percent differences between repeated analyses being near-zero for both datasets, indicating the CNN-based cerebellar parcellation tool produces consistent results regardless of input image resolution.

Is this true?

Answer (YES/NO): NO